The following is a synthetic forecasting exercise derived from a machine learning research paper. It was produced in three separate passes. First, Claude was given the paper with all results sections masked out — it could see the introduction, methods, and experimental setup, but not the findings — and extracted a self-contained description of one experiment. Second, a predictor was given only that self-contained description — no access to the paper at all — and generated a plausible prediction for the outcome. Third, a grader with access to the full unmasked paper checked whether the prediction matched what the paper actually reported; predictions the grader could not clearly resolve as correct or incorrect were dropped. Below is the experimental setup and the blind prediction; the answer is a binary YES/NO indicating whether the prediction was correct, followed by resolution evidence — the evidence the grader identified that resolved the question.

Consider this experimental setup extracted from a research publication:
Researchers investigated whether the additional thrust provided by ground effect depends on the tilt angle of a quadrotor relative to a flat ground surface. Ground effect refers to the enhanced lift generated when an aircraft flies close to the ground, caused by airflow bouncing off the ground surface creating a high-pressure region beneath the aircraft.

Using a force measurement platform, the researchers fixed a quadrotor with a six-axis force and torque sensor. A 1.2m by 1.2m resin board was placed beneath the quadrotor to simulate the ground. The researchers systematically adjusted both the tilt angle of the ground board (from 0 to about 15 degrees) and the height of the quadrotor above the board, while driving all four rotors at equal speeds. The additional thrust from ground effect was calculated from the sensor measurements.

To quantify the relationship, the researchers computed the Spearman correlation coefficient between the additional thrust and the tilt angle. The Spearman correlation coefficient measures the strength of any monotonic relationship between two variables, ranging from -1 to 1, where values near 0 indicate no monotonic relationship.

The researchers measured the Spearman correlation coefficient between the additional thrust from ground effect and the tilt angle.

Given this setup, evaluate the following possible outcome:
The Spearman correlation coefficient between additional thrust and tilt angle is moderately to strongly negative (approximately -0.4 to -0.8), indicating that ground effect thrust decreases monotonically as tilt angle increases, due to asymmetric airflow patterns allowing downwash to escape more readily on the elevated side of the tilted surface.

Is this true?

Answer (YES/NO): NO